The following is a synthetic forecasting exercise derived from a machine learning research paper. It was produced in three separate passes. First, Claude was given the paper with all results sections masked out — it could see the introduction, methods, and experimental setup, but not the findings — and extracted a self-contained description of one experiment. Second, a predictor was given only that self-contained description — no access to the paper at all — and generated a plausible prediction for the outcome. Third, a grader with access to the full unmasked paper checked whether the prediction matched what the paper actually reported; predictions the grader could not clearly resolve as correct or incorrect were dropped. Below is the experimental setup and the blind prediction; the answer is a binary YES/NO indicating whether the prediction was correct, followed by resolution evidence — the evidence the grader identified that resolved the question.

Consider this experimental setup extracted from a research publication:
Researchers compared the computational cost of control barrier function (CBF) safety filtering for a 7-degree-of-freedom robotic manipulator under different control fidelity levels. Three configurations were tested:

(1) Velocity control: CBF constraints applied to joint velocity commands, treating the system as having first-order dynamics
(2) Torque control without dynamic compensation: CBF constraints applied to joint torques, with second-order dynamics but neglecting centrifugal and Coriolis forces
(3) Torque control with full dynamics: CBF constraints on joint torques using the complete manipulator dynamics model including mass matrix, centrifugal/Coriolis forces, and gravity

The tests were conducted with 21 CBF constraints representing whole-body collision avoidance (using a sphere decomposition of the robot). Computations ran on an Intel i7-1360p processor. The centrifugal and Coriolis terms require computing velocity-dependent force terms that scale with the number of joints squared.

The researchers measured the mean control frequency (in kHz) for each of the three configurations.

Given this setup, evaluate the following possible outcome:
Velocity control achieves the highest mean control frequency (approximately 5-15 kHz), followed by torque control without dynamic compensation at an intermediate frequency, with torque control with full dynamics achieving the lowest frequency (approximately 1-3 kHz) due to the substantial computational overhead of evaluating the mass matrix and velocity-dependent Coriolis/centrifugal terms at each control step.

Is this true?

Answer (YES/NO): YES